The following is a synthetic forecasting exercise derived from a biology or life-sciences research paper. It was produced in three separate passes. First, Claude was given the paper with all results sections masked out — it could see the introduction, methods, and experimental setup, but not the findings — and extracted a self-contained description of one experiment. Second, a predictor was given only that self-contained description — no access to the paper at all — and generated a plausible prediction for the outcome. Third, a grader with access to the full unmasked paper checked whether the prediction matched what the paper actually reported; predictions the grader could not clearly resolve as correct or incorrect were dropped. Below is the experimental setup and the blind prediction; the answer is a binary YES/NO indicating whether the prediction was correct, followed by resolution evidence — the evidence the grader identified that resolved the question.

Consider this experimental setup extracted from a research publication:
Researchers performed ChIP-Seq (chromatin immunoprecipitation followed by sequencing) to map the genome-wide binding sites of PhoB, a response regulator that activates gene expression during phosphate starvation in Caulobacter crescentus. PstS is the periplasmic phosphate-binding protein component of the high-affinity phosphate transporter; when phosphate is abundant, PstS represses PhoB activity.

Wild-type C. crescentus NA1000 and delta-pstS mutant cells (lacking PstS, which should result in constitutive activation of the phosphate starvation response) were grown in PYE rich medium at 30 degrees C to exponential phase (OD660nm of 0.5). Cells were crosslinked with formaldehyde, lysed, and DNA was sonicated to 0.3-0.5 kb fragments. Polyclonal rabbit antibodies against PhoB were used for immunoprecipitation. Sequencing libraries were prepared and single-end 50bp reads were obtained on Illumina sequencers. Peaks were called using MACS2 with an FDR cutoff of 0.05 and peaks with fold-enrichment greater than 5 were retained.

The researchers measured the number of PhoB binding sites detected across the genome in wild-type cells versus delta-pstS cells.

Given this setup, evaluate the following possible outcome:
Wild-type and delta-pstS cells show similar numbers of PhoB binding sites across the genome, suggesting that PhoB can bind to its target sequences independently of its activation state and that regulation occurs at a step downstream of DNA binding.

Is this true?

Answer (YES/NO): NO